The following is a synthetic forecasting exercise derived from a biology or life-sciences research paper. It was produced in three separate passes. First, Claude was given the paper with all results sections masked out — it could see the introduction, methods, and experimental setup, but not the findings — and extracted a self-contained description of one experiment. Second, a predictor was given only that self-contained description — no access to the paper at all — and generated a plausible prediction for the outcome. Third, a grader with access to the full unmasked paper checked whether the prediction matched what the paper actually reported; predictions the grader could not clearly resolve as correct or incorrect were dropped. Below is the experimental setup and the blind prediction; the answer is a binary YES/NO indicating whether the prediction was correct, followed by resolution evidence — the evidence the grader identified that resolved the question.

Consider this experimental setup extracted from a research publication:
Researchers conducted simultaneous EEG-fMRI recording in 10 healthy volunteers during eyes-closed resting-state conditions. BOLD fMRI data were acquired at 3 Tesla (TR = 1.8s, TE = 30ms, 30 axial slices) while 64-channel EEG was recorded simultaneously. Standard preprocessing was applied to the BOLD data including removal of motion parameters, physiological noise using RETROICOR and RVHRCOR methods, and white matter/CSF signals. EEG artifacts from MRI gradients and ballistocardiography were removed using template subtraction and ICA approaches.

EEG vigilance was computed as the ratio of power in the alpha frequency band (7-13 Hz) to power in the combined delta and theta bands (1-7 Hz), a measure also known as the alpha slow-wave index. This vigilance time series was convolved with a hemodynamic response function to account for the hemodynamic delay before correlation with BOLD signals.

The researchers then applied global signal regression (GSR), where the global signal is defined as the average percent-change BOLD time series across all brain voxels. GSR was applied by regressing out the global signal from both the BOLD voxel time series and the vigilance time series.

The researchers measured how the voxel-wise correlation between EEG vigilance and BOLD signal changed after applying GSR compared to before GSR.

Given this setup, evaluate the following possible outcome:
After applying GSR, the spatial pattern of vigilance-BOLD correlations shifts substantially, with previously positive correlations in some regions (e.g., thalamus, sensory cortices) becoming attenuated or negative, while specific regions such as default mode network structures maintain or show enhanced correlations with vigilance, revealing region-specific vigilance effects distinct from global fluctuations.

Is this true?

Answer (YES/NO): NO